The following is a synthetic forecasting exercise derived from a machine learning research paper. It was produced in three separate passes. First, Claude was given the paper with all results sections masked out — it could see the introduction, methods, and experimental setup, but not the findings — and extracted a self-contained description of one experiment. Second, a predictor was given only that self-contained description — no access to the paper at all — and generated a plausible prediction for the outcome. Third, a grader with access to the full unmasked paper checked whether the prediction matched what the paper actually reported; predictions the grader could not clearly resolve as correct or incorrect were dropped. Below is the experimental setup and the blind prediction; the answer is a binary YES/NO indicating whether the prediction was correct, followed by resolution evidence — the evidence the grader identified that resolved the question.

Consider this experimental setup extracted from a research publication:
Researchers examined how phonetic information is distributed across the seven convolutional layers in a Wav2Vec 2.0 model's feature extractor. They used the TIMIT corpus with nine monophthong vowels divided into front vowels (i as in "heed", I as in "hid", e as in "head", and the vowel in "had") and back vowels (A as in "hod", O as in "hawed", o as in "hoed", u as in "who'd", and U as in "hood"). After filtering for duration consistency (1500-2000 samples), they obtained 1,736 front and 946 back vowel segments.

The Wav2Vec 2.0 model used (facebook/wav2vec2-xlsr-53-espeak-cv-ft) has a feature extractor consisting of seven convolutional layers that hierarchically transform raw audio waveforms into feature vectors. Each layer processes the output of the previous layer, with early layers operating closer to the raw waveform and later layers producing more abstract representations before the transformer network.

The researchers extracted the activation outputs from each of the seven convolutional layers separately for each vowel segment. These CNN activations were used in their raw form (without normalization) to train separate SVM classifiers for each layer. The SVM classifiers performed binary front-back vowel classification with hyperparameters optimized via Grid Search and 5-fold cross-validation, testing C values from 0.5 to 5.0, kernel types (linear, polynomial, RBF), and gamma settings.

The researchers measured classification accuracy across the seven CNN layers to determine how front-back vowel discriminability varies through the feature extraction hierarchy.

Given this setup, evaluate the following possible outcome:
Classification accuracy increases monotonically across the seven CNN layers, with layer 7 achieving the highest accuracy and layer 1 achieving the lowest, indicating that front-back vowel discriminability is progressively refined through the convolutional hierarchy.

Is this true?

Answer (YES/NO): NO